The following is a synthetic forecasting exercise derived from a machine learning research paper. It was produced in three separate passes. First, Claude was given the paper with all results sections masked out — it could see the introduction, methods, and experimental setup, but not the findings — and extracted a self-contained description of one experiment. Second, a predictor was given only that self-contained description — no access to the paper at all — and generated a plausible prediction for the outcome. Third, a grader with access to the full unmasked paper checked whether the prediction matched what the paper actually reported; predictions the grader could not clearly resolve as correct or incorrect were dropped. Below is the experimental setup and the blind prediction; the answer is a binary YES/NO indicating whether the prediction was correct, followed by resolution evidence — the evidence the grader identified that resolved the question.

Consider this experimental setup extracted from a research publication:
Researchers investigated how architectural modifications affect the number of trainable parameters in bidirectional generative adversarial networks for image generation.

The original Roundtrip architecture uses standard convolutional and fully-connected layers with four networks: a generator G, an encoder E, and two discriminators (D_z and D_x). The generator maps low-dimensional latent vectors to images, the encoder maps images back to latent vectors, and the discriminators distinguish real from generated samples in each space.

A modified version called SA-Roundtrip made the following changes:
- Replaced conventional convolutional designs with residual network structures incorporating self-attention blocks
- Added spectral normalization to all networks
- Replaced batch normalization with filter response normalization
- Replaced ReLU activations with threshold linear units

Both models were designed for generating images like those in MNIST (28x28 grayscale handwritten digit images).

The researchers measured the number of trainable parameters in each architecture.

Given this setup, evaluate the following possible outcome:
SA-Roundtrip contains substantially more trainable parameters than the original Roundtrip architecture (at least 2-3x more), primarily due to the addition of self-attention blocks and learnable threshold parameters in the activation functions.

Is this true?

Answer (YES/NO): NO